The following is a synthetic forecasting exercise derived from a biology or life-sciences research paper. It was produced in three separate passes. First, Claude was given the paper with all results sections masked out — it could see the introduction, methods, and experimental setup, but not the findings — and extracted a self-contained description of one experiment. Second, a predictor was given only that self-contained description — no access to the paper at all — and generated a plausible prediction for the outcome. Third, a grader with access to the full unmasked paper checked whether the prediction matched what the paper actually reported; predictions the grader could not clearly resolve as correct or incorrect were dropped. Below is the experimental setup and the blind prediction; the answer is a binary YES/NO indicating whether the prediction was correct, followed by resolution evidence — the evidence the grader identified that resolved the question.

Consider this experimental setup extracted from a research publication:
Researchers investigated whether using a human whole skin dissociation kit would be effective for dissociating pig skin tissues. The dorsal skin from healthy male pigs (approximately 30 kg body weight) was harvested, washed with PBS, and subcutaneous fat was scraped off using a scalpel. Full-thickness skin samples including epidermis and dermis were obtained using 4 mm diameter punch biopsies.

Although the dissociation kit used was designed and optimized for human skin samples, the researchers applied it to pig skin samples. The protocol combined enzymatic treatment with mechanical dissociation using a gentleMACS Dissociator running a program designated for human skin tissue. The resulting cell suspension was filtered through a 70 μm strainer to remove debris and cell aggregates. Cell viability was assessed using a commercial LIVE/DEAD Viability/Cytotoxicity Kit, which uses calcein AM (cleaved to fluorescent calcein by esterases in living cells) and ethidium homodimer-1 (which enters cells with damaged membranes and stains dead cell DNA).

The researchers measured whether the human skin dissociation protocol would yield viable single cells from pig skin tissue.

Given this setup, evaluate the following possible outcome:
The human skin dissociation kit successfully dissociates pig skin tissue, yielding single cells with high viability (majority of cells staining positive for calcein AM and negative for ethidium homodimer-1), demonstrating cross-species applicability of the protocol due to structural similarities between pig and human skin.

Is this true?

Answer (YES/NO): YES